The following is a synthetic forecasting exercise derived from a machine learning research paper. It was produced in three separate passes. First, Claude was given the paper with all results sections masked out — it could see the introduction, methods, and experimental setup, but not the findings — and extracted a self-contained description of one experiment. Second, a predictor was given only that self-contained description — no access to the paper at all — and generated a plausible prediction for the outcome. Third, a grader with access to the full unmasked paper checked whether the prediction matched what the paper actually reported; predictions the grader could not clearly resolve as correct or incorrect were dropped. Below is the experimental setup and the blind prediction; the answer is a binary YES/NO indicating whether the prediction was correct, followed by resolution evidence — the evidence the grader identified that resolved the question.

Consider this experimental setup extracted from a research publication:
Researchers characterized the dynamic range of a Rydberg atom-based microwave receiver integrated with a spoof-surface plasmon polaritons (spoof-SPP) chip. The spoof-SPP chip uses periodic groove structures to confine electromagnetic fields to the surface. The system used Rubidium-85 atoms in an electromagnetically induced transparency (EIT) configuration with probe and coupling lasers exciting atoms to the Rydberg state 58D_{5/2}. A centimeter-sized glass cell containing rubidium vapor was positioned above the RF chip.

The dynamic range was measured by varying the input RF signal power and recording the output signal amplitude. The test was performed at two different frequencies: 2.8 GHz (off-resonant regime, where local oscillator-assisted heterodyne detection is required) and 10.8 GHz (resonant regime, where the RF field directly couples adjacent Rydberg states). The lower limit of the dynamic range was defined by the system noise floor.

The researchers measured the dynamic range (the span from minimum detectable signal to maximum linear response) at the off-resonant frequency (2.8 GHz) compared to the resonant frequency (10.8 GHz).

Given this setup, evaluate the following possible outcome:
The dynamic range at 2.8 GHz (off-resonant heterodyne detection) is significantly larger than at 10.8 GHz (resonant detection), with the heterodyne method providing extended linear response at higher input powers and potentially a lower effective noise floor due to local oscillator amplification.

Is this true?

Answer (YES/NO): NO